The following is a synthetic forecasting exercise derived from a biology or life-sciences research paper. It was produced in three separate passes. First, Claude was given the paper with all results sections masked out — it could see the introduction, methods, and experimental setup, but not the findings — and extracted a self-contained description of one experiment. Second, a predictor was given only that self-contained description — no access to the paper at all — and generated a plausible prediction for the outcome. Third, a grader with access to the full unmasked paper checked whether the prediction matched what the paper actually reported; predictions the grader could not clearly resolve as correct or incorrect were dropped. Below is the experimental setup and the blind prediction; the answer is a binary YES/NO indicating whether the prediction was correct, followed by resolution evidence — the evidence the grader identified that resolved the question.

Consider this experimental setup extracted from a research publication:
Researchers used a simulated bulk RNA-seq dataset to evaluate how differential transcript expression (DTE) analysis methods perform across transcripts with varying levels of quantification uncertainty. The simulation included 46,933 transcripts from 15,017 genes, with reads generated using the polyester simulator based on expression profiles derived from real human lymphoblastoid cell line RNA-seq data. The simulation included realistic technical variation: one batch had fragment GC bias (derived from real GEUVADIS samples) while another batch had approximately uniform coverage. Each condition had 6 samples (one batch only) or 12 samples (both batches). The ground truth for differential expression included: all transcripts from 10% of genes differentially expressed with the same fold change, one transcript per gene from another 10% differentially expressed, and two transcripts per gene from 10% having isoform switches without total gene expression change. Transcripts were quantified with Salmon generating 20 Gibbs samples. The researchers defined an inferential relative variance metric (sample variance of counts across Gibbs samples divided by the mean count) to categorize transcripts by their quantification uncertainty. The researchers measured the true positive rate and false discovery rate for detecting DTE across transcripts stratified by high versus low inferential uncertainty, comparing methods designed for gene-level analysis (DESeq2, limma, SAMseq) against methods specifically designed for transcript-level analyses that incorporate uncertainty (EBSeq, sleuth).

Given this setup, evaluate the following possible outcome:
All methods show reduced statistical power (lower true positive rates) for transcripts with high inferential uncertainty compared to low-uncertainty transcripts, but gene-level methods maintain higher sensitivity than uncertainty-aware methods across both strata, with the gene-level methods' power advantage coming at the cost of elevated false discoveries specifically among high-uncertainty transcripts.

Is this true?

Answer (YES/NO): NO